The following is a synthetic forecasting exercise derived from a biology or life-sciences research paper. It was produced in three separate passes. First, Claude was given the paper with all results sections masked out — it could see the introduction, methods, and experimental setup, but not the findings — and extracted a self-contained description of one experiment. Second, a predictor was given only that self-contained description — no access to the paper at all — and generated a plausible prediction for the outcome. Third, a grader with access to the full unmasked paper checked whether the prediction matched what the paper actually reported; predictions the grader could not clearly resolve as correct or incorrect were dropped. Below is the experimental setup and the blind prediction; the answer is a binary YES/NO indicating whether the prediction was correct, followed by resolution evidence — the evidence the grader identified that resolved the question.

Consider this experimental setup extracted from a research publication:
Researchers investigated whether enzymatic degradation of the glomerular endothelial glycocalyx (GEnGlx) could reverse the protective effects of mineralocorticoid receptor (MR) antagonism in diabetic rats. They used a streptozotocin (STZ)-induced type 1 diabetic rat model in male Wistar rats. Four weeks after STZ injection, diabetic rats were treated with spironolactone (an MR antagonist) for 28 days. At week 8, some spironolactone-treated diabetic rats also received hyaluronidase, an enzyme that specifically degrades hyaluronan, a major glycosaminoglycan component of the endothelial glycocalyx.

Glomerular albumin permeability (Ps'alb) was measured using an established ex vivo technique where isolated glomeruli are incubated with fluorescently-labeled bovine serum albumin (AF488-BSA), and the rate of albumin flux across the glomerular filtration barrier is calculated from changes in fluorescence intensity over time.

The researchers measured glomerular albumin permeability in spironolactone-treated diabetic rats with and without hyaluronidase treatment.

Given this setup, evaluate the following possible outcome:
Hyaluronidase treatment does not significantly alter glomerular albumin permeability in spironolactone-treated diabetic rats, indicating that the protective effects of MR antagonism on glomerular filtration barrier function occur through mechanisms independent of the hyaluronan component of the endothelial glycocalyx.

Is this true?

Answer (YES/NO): NO